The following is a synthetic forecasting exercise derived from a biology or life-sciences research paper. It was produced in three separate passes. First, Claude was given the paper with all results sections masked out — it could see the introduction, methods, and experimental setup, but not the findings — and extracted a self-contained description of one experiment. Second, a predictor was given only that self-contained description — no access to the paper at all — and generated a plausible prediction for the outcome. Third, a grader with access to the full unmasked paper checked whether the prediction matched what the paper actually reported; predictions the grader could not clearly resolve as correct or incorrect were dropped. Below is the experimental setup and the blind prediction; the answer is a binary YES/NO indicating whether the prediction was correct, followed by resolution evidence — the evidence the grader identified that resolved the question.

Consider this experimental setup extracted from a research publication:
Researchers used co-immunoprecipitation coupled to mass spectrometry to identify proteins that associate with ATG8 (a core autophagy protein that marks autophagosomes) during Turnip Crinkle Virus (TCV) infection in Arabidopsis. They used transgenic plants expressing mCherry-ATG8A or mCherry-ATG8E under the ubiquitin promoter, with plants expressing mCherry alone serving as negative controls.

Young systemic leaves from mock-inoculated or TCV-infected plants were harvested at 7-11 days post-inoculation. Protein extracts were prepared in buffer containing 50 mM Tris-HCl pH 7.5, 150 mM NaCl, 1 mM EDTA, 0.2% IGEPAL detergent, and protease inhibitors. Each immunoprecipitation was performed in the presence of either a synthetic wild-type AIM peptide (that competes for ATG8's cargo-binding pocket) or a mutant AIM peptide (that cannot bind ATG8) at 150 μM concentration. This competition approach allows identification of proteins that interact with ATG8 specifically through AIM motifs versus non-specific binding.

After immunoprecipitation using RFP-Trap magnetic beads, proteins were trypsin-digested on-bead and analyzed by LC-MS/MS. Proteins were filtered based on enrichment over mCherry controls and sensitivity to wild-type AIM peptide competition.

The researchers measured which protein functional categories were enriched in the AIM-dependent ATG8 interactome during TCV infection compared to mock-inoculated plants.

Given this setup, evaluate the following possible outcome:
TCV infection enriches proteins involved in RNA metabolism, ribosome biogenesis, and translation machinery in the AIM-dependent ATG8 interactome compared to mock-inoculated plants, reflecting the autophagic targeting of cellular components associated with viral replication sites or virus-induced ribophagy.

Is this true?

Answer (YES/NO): NO